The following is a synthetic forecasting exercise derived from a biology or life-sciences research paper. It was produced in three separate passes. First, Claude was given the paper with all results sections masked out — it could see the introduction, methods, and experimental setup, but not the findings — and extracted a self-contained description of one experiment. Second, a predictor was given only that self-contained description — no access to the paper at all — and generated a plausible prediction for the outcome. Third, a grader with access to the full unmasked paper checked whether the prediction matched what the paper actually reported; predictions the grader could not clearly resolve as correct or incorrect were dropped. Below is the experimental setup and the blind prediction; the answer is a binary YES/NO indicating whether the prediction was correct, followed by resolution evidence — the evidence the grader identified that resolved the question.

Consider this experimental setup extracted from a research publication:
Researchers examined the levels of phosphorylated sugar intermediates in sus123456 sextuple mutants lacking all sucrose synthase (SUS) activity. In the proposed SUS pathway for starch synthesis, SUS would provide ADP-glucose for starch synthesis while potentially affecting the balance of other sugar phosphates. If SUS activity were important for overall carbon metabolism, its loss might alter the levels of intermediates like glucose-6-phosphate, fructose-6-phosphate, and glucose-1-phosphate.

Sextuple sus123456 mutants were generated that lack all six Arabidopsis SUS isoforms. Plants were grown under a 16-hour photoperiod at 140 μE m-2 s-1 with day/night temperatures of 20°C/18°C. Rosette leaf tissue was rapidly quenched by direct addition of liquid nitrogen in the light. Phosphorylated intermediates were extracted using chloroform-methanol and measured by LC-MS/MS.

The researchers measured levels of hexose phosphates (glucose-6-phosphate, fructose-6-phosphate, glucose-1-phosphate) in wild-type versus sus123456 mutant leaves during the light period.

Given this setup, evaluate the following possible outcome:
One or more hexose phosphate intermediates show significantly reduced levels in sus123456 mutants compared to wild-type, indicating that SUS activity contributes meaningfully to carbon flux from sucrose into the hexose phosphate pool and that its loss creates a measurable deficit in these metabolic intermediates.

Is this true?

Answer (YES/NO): NO